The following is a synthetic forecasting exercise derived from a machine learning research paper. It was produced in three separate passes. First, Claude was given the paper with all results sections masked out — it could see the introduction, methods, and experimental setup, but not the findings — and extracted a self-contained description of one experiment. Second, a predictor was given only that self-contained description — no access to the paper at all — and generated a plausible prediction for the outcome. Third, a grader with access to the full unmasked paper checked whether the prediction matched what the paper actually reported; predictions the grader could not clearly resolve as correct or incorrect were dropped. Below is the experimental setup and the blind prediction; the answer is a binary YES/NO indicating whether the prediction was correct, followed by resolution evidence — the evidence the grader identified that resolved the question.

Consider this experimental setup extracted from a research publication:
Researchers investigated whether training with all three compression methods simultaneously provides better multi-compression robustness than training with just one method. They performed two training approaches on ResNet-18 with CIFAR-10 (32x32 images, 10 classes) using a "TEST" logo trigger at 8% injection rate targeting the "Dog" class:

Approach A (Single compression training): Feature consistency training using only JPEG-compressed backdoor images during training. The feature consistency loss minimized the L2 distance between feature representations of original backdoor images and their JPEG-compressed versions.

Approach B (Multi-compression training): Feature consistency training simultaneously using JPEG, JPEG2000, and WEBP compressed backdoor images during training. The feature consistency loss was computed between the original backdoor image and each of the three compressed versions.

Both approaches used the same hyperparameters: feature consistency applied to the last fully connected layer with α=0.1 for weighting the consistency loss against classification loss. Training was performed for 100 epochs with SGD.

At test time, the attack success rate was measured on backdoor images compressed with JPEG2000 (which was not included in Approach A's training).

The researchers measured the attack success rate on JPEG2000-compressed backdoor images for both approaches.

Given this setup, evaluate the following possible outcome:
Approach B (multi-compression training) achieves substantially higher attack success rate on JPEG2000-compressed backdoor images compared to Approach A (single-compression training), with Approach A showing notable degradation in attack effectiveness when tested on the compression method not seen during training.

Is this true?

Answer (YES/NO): YES